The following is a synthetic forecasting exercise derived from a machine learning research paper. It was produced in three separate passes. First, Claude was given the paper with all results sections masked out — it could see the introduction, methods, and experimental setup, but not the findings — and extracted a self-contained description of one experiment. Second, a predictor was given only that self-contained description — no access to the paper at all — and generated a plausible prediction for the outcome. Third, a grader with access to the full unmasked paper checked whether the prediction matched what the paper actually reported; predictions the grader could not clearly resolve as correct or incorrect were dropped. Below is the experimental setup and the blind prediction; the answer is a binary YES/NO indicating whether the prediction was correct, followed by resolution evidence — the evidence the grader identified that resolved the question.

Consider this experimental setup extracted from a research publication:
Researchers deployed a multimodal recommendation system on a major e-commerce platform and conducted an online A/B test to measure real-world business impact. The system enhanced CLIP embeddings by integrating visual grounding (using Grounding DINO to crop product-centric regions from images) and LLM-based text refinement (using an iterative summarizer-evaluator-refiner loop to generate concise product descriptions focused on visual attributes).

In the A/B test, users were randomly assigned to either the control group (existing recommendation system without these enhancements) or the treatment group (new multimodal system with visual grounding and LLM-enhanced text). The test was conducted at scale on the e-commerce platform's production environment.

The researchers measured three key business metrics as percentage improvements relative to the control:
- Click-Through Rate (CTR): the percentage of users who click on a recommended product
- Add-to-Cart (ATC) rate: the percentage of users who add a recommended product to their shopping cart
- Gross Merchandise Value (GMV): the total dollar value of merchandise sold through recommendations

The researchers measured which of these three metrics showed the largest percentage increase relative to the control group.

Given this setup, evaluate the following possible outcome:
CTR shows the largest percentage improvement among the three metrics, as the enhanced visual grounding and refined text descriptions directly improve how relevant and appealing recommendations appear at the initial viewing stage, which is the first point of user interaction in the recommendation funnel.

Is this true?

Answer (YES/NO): YES